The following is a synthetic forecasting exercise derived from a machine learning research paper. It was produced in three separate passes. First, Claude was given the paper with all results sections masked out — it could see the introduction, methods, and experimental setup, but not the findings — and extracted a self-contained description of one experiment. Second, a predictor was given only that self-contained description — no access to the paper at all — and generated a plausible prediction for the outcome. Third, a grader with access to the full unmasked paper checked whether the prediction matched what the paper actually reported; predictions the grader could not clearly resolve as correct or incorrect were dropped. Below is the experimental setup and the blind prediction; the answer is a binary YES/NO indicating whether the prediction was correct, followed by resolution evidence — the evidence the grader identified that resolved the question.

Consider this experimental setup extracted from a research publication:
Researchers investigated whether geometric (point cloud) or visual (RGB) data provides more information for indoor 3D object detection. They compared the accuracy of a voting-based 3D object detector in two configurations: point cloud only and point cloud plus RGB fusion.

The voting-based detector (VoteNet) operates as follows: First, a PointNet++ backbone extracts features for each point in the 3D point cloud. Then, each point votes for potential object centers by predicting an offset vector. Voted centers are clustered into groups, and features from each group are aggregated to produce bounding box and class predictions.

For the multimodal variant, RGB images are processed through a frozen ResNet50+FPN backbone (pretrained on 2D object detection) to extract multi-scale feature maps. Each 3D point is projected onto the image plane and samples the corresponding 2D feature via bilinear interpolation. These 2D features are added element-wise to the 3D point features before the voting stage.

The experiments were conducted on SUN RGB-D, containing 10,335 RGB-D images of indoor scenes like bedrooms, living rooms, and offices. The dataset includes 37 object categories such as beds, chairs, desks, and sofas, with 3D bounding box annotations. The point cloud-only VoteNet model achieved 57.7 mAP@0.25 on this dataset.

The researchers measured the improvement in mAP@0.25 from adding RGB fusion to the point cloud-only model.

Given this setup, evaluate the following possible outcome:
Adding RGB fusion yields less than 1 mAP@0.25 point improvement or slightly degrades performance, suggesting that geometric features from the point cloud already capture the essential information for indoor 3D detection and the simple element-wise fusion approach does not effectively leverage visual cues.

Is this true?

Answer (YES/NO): NO